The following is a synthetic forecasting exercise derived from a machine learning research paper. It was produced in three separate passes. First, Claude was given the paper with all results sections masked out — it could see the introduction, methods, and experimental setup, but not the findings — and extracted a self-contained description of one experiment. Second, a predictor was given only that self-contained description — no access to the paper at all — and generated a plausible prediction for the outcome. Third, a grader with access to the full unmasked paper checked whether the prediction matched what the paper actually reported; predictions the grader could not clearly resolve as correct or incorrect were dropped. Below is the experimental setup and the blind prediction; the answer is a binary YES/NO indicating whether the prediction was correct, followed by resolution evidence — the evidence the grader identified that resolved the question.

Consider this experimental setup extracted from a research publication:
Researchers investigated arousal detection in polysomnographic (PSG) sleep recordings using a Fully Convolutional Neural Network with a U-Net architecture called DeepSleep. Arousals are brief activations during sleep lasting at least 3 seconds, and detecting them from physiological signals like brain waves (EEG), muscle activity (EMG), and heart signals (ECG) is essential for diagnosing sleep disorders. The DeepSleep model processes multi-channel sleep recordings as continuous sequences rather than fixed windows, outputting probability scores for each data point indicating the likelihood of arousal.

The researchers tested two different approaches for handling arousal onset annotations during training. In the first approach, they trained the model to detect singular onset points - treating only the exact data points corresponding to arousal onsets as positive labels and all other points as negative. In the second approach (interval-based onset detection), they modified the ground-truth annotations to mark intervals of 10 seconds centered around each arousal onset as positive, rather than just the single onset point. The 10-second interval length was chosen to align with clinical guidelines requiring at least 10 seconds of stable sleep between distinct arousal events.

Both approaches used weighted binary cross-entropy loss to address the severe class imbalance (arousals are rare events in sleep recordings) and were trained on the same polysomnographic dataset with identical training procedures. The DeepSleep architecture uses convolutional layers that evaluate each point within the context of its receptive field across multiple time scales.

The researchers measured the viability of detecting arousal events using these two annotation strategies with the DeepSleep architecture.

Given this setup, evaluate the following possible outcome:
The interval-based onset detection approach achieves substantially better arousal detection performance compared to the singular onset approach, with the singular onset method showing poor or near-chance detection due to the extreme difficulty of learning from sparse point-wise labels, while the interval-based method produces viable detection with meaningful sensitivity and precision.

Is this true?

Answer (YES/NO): YES